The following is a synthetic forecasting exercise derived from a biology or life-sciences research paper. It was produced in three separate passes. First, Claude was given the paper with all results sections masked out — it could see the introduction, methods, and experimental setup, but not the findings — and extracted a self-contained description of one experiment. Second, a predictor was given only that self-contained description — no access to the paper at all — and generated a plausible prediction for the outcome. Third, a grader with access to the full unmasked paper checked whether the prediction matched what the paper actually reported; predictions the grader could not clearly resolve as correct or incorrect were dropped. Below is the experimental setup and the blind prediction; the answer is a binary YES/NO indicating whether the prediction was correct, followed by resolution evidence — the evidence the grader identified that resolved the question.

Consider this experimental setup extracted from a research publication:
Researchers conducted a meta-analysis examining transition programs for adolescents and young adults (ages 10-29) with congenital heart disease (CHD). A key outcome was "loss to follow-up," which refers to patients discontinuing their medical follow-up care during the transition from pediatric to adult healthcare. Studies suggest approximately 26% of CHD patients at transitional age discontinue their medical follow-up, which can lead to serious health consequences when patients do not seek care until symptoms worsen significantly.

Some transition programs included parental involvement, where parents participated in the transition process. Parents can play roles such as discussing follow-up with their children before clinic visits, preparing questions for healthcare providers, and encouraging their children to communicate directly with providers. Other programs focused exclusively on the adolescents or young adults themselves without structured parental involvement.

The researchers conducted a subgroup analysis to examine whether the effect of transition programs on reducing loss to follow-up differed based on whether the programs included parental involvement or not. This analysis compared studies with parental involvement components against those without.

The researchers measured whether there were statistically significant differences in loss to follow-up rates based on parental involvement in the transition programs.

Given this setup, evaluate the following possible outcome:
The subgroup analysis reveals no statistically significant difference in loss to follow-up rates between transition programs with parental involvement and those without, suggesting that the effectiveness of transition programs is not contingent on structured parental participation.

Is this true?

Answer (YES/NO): YES